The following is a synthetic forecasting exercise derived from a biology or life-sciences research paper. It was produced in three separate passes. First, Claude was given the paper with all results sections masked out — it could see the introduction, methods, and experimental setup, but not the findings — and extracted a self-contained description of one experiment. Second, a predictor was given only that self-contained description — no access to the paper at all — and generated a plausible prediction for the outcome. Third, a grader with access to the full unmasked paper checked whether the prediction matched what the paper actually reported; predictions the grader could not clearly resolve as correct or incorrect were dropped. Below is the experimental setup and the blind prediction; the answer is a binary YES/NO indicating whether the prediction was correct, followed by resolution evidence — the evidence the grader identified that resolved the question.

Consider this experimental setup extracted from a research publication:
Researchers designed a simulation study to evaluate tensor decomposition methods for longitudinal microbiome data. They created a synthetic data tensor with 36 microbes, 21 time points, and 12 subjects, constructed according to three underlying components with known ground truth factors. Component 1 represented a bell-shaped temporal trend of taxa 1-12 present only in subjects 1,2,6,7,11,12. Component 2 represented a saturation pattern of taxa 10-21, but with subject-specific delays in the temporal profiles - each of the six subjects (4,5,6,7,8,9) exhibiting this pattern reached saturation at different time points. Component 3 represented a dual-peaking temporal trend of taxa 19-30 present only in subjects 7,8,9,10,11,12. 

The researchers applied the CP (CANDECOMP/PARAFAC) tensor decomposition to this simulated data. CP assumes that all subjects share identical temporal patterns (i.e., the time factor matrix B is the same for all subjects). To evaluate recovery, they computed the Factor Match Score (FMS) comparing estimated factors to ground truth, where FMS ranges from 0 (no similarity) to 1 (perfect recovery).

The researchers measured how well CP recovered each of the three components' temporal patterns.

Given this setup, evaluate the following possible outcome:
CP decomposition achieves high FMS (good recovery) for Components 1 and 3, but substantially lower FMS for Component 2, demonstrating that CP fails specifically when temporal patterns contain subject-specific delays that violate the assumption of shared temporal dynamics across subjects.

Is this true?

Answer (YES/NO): NO